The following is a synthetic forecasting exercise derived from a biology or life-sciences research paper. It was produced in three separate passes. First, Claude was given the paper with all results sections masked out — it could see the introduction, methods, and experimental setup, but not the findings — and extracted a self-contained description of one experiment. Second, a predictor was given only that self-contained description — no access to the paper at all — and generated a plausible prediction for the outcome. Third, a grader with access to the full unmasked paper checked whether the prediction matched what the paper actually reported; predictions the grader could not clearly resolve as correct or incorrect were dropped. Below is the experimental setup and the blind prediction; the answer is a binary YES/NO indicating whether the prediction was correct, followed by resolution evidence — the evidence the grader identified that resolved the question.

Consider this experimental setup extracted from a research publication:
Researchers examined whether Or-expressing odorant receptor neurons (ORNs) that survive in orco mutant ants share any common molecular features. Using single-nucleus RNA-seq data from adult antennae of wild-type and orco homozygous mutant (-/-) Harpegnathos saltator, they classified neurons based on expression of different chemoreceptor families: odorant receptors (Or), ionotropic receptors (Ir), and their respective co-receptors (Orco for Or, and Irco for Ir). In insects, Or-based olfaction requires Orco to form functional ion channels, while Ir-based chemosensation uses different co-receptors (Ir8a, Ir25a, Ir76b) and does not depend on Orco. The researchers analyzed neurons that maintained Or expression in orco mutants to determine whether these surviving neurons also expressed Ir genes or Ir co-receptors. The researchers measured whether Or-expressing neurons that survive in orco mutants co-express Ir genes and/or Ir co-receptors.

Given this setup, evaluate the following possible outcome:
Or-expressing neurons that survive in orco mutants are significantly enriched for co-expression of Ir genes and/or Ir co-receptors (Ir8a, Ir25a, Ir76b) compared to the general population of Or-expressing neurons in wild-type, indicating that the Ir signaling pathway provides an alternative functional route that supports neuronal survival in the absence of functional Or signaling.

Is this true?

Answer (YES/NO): YES